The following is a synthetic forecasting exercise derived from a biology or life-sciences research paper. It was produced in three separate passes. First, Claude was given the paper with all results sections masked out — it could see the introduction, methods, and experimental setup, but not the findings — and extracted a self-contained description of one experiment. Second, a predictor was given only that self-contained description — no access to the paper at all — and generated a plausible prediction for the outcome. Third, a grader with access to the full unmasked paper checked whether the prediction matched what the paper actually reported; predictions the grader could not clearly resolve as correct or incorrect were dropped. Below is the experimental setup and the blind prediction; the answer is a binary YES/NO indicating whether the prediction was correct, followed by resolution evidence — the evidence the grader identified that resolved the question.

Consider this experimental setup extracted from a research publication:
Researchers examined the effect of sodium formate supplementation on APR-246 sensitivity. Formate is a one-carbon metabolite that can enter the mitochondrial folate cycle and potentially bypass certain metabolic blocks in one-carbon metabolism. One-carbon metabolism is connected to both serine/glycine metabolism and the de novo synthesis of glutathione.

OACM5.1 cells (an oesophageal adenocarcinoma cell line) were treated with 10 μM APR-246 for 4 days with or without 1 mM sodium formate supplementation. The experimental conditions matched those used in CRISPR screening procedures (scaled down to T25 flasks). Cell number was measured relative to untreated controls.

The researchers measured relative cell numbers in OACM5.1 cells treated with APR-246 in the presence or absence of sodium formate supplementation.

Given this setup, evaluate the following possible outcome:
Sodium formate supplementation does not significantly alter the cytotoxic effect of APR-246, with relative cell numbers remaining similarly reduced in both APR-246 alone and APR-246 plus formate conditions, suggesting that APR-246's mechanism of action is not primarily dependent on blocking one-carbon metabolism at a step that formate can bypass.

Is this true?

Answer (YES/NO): YES